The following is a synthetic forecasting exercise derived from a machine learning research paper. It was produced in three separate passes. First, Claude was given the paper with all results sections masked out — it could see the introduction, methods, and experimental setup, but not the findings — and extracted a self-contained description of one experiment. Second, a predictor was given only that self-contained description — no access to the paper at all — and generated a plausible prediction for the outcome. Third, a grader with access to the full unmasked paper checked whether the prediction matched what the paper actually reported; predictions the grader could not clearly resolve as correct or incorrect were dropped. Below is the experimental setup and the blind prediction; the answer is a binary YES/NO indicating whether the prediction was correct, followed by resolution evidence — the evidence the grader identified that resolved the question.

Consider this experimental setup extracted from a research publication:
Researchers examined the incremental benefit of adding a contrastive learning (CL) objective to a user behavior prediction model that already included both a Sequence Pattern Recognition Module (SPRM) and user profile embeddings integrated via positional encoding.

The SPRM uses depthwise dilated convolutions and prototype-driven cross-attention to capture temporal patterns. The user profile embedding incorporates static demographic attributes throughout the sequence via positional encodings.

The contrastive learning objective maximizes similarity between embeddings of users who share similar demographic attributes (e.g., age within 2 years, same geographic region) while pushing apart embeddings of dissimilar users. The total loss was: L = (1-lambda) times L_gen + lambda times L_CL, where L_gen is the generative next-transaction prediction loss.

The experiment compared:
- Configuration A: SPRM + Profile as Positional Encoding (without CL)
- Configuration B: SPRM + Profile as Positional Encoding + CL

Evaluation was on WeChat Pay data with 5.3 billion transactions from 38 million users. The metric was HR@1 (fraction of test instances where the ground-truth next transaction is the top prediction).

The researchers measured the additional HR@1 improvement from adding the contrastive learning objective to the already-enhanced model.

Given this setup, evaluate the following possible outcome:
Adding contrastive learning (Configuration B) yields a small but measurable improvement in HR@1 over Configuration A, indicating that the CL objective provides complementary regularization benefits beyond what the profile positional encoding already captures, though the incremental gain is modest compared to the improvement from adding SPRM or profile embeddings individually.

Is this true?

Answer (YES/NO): NO